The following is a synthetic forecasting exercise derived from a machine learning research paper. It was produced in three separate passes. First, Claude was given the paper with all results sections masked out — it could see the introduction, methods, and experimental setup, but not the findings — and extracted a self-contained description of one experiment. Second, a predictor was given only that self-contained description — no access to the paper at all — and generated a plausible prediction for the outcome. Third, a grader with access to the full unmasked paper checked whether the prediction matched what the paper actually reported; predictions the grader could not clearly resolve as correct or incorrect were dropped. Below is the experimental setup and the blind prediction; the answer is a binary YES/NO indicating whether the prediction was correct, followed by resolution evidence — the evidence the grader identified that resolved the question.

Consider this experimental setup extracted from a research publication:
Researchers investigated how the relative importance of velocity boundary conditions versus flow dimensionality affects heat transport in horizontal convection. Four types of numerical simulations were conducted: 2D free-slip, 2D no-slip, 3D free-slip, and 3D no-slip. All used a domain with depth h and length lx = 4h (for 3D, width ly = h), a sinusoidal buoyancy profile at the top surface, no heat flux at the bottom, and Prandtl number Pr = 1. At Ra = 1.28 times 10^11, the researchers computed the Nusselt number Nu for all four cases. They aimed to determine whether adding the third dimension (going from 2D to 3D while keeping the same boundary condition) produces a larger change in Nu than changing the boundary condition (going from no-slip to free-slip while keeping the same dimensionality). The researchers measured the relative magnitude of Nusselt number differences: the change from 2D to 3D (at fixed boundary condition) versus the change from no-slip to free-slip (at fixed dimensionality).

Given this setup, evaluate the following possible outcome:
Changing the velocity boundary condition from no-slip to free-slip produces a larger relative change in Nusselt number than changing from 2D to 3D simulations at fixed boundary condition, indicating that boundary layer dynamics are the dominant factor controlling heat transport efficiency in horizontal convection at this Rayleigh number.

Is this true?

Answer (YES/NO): YES